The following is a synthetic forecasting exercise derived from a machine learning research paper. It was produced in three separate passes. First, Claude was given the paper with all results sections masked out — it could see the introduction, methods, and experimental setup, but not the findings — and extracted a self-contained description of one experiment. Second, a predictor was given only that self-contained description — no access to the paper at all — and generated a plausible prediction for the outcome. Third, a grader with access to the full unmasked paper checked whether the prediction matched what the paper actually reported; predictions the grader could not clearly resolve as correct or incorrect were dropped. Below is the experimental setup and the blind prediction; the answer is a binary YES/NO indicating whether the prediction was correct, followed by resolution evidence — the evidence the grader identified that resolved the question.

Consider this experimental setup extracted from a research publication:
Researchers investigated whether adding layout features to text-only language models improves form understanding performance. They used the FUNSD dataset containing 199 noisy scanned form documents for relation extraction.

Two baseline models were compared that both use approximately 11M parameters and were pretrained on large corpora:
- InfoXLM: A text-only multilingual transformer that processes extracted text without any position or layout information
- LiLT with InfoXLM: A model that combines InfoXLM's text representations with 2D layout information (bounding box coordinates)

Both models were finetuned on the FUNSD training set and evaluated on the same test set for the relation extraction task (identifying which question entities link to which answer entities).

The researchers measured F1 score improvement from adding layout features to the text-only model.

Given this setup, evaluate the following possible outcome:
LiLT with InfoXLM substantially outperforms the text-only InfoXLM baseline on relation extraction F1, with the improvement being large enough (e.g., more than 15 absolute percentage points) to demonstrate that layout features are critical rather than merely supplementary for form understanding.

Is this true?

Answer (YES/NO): YES